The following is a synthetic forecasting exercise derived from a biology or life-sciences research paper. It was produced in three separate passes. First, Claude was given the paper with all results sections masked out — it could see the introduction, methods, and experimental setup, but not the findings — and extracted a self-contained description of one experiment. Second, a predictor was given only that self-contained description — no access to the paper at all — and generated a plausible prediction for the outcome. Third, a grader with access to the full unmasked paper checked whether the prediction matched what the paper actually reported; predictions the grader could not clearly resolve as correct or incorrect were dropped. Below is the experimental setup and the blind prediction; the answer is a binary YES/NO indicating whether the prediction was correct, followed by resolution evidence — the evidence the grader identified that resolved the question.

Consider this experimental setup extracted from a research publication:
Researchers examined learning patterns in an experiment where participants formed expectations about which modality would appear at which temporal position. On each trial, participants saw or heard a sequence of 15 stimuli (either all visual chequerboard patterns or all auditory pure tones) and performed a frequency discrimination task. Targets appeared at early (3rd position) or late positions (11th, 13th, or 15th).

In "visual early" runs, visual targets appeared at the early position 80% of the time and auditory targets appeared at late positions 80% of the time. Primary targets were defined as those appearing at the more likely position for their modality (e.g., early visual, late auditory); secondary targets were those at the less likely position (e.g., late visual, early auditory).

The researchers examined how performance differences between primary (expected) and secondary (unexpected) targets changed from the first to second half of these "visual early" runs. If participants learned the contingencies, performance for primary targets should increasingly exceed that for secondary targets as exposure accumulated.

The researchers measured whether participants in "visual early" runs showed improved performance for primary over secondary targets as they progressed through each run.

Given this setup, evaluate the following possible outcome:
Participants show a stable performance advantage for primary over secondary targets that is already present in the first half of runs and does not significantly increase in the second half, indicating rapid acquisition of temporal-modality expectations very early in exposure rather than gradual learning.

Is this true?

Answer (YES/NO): NO